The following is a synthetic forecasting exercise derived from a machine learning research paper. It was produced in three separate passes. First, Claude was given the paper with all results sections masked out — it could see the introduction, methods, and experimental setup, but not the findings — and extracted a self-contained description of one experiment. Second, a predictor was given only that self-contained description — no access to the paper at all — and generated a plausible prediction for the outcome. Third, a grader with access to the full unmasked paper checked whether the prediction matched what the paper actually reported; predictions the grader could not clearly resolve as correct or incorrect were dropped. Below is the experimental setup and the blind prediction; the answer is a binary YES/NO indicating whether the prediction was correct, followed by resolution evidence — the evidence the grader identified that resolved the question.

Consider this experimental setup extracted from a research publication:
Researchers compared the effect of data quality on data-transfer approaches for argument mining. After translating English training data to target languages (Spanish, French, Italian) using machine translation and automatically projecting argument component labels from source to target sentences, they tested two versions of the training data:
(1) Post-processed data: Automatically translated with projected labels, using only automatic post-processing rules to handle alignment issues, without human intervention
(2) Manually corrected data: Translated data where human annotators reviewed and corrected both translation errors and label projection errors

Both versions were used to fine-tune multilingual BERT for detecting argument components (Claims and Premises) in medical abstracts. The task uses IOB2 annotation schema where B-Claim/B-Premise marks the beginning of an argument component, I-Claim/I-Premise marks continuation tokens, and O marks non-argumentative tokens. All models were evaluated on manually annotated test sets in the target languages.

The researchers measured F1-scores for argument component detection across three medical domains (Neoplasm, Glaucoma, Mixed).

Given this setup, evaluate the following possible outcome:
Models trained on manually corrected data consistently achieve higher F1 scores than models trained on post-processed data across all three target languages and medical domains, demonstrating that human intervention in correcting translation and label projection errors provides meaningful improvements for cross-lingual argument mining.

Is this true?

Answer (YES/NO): NO